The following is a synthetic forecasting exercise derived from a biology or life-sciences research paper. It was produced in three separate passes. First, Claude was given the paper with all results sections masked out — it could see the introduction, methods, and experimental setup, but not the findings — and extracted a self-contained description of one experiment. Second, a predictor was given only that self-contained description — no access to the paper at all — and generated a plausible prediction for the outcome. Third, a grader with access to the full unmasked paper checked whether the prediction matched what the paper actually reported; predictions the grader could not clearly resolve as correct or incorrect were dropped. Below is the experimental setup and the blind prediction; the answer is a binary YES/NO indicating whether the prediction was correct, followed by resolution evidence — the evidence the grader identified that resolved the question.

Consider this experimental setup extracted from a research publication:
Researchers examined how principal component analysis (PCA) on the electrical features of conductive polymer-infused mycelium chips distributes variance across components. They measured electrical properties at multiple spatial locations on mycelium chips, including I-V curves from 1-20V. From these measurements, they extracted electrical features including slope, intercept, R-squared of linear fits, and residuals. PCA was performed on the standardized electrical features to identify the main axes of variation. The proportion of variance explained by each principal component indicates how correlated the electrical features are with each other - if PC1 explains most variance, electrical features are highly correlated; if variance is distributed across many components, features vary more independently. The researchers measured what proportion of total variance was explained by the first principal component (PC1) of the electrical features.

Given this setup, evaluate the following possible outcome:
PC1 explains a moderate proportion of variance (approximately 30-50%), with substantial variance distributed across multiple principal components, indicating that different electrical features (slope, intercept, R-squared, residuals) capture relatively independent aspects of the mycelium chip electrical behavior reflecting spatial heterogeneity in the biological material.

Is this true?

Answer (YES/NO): NO